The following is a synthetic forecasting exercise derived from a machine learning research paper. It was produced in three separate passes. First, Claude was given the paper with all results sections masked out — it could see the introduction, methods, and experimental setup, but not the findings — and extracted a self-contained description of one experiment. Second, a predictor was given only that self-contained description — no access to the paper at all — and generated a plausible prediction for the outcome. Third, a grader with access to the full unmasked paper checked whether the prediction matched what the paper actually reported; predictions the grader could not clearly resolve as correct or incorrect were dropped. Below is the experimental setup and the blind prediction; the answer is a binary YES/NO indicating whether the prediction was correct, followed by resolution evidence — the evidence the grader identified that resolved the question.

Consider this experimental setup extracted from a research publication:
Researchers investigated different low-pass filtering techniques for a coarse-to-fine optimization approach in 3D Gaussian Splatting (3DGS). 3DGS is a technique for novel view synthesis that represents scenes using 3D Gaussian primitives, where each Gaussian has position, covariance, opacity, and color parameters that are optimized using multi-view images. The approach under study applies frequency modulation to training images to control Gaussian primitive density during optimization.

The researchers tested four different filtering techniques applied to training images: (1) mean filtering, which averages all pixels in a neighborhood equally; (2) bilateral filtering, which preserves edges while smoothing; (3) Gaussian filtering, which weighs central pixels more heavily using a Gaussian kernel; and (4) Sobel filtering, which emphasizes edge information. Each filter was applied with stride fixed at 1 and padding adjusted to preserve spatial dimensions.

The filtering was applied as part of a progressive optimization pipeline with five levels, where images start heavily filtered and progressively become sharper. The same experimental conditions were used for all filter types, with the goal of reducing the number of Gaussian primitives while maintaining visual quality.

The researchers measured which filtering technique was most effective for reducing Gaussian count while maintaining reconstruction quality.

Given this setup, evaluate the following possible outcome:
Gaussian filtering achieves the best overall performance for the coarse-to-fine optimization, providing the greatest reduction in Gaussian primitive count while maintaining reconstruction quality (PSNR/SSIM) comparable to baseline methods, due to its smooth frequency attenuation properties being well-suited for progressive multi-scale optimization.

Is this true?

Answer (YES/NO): NO